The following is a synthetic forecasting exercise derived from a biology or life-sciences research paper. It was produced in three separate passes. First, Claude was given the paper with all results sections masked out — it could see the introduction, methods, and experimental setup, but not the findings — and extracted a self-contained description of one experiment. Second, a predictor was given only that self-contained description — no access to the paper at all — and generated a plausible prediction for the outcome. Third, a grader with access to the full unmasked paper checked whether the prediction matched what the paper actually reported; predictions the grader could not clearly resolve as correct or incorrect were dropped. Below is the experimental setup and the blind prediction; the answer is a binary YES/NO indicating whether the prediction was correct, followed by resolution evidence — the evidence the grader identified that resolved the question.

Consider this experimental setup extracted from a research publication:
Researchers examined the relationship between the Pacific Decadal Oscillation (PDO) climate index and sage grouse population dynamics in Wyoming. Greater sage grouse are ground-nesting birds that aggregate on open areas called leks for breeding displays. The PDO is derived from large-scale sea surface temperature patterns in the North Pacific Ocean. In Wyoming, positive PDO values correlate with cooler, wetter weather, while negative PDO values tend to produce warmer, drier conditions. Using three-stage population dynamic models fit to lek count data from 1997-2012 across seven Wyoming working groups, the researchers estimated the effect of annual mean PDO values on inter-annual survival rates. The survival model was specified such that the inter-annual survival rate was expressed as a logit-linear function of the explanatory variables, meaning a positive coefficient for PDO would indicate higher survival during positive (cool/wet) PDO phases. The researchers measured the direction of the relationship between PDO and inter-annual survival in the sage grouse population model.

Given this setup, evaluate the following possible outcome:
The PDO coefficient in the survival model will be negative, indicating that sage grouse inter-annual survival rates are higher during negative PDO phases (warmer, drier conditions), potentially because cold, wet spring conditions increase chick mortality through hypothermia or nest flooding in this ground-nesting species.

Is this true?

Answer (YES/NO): NO